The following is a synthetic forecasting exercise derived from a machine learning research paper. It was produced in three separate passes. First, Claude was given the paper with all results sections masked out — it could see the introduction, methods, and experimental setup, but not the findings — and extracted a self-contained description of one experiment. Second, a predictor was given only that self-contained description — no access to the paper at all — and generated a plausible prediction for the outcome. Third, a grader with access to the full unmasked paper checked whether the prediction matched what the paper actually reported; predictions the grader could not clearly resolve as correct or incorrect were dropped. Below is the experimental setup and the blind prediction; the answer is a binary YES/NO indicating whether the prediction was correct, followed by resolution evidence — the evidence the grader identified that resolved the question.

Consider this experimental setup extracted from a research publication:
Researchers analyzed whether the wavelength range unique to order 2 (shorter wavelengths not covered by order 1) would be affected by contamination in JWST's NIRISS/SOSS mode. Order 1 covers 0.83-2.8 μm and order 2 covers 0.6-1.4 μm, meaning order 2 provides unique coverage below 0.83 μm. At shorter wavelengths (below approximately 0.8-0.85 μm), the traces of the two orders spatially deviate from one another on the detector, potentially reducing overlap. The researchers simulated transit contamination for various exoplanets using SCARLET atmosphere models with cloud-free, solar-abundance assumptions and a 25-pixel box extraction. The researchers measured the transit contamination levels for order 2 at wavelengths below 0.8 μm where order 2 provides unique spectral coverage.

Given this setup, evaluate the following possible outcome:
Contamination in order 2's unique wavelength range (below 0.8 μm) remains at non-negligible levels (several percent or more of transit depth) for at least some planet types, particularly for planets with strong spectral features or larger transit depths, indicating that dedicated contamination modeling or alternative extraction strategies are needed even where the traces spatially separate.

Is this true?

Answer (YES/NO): NO